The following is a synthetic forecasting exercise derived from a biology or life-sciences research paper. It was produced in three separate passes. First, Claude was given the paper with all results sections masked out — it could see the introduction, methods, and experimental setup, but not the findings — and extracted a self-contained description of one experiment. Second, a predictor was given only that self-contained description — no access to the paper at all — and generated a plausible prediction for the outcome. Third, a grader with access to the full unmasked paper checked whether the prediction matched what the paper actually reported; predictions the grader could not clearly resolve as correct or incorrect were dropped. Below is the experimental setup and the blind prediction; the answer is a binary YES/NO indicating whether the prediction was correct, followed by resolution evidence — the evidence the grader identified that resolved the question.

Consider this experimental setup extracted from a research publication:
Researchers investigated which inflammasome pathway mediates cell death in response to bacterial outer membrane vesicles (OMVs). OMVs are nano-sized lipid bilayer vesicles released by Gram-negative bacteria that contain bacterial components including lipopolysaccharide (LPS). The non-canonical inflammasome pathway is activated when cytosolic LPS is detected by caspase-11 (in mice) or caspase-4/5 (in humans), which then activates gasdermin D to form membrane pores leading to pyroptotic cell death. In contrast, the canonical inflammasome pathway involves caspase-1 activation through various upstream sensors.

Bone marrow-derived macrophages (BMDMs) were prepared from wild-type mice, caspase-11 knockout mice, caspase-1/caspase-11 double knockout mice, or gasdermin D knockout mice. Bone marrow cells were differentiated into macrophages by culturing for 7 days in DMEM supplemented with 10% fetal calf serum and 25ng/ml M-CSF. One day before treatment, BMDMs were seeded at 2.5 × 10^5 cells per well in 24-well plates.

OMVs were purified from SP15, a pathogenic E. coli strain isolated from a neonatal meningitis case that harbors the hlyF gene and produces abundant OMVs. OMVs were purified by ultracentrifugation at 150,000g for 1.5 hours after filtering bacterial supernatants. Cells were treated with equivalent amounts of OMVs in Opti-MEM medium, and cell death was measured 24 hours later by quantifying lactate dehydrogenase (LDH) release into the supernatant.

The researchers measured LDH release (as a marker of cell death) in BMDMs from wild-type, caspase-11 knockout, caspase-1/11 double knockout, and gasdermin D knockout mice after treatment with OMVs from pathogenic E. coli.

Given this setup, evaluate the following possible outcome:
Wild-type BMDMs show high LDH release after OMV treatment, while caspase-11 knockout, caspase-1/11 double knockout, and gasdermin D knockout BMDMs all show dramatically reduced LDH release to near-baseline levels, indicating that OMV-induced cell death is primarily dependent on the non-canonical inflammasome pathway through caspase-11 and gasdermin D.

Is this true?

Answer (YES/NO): YES